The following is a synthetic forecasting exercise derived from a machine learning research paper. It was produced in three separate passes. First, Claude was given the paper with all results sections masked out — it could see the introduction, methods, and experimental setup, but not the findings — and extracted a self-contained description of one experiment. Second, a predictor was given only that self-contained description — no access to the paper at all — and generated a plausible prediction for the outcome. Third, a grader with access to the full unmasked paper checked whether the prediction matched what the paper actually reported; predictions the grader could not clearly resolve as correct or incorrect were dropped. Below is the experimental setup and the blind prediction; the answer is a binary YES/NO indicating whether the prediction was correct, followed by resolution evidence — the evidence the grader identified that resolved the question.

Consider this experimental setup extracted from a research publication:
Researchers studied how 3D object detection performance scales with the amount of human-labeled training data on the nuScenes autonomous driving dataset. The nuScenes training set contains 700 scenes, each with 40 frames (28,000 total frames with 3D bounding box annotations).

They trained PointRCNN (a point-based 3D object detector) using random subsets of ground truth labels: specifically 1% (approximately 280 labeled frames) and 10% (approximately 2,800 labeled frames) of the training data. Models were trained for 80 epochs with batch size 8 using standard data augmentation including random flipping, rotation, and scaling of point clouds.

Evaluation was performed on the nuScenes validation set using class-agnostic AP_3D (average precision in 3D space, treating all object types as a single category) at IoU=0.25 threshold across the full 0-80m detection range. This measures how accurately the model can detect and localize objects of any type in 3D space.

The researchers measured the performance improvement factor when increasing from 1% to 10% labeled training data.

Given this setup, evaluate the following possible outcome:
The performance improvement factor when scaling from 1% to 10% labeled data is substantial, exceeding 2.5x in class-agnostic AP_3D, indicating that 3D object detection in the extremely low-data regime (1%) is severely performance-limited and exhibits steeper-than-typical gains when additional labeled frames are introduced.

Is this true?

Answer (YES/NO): NO